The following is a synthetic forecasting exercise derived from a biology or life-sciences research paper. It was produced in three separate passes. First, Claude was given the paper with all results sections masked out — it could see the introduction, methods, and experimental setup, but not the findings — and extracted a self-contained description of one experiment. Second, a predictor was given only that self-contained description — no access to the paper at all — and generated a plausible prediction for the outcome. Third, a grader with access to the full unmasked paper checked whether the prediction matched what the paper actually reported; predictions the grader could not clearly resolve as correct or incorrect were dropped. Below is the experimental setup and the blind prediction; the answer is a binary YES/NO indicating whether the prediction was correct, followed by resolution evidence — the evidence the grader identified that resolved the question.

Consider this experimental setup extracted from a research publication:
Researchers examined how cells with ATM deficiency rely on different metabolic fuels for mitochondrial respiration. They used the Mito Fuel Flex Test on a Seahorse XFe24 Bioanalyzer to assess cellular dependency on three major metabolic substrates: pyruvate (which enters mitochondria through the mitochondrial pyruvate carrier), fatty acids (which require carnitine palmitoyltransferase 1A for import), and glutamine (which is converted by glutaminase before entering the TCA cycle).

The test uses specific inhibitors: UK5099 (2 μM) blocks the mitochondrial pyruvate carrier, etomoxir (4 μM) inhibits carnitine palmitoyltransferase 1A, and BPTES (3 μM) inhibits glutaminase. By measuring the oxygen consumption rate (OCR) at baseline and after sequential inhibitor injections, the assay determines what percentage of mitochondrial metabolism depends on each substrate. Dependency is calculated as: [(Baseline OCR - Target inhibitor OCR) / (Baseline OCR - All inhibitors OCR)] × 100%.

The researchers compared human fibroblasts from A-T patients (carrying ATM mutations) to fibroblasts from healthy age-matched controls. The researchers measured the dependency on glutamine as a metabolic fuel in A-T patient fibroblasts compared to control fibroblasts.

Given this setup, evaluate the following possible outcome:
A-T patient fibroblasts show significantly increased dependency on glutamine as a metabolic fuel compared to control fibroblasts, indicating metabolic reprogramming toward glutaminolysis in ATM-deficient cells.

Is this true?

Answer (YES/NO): YES